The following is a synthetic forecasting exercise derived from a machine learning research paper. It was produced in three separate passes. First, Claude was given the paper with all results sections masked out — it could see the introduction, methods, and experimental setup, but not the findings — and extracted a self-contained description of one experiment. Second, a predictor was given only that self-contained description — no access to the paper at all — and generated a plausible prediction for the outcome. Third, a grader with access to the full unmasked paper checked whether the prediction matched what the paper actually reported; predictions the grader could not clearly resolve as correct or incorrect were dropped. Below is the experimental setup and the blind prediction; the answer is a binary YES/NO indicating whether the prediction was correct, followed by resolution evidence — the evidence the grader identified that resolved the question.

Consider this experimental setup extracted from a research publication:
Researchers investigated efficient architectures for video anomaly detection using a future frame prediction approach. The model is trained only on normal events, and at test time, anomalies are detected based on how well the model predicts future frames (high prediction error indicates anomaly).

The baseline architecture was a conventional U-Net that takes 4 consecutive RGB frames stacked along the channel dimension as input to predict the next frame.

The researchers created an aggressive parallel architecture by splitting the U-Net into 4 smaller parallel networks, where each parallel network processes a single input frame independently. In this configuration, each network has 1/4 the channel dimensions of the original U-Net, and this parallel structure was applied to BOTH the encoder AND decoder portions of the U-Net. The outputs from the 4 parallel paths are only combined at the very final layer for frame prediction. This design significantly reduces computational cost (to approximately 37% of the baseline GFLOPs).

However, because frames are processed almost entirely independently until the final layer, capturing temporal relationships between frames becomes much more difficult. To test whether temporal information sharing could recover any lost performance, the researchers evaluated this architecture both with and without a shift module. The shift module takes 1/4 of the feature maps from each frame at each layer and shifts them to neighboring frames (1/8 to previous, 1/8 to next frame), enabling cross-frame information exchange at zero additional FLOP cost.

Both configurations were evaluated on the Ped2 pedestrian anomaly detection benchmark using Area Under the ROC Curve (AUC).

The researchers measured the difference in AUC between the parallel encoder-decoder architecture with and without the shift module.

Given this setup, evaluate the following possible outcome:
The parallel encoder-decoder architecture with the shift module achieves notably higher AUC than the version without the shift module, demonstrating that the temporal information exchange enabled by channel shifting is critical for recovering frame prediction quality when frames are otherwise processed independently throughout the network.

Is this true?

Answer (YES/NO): YES